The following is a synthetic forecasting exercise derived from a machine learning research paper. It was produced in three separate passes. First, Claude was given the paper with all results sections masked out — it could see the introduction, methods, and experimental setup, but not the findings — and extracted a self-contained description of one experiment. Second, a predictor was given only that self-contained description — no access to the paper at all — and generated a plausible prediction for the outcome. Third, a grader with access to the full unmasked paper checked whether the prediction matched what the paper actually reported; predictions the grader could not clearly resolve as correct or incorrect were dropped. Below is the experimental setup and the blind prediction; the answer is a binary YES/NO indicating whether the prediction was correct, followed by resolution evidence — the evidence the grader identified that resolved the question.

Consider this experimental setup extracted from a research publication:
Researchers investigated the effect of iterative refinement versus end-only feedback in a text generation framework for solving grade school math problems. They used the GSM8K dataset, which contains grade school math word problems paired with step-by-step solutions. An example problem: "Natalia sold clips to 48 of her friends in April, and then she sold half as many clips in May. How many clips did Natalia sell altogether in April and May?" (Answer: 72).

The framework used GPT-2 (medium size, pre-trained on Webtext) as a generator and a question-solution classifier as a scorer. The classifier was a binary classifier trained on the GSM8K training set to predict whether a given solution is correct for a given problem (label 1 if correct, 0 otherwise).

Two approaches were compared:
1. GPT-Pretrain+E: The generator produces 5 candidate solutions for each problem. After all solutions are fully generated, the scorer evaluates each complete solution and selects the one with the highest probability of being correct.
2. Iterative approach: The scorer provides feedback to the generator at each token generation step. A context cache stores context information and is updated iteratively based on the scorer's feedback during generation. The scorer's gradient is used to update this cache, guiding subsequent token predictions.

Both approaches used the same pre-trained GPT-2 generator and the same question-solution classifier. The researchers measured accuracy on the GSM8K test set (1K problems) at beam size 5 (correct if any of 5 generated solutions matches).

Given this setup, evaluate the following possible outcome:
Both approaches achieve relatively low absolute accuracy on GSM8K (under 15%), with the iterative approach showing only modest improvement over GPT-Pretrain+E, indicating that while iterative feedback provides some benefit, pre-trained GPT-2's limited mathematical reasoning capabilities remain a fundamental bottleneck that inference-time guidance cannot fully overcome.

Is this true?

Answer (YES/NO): NO